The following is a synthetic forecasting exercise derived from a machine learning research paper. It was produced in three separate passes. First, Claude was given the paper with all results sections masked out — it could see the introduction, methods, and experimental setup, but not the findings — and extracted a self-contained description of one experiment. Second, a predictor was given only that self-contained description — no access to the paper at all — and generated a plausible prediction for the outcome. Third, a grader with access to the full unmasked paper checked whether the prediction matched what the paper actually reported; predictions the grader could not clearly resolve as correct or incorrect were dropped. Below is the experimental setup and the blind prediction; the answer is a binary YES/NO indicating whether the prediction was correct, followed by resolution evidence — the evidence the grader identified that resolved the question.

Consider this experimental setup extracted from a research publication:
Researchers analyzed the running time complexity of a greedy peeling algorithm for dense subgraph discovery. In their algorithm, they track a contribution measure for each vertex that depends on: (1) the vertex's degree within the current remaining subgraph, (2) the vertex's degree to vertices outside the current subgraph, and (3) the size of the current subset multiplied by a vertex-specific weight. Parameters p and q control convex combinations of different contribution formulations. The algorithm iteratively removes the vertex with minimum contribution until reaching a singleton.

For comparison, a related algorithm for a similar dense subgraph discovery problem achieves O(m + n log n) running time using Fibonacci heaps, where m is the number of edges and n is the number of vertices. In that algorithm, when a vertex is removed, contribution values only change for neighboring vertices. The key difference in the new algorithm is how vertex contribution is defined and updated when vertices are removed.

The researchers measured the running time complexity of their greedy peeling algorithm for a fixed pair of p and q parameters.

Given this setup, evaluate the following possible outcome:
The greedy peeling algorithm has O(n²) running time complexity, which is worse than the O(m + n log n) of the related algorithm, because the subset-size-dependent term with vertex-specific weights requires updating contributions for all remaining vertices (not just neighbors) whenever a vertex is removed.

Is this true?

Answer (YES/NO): YES